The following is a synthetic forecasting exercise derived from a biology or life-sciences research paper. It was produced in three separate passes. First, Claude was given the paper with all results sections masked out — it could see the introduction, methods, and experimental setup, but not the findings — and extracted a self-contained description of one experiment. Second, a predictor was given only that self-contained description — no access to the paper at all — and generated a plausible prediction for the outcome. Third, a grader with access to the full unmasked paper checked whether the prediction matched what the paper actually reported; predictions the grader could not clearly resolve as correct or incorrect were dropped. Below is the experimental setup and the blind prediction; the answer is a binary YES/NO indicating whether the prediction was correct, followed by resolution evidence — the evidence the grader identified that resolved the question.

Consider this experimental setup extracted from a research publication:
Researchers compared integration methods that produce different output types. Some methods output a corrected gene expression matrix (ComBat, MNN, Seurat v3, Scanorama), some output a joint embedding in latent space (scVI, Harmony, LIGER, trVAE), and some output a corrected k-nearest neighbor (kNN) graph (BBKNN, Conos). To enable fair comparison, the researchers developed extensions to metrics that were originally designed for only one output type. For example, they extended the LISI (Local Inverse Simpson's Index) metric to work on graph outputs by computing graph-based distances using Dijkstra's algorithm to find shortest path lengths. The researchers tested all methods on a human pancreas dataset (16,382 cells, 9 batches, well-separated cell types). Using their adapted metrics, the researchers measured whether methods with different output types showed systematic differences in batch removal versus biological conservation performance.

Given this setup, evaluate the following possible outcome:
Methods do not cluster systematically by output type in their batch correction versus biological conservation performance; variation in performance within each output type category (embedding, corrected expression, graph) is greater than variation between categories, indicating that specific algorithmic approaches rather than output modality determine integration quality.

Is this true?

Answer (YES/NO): YES